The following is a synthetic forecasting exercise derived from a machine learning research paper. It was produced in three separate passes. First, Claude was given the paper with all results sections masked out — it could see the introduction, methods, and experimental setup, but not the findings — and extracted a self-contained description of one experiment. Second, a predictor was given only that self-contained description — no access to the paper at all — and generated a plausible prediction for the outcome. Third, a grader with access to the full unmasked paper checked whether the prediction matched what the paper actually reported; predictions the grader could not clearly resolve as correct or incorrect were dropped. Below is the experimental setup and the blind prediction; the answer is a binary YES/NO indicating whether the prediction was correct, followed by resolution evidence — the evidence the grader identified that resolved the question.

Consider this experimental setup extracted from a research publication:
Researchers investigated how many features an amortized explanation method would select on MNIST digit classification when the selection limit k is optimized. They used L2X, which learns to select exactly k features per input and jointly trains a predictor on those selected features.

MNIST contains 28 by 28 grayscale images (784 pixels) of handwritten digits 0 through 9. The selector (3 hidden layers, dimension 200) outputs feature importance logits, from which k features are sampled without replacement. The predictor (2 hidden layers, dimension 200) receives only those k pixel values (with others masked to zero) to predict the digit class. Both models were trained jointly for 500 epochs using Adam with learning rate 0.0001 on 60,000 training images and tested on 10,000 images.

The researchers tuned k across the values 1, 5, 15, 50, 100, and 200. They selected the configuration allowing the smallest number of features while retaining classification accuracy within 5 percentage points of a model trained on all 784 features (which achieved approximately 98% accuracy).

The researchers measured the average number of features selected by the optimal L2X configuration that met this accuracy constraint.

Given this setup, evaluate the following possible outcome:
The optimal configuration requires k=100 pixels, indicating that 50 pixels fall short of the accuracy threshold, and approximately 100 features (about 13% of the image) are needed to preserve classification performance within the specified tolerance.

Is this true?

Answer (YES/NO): NO